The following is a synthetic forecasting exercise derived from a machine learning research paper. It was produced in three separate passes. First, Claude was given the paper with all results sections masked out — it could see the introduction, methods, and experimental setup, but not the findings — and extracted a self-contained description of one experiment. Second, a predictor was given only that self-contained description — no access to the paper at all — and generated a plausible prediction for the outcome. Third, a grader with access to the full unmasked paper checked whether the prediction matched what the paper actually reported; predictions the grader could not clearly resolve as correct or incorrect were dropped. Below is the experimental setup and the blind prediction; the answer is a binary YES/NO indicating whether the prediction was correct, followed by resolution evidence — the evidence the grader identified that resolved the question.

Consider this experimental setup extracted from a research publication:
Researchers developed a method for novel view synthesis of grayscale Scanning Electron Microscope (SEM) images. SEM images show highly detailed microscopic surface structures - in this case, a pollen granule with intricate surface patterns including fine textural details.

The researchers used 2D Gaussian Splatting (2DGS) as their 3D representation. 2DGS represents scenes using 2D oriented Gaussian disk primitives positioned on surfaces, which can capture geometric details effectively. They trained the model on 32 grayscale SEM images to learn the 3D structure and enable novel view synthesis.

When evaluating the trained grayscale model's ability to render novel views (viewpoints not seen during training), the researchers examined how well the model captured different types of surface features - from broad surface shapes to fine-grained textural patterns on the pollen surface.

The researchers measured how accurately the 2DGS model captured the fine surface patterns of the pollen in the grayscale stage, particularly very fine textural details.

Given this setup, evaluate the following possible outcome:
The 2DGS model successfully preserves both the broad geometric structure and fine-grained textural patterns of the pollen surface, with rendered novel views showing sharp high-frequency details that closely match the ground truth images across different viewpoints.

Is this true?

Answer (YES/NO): NO